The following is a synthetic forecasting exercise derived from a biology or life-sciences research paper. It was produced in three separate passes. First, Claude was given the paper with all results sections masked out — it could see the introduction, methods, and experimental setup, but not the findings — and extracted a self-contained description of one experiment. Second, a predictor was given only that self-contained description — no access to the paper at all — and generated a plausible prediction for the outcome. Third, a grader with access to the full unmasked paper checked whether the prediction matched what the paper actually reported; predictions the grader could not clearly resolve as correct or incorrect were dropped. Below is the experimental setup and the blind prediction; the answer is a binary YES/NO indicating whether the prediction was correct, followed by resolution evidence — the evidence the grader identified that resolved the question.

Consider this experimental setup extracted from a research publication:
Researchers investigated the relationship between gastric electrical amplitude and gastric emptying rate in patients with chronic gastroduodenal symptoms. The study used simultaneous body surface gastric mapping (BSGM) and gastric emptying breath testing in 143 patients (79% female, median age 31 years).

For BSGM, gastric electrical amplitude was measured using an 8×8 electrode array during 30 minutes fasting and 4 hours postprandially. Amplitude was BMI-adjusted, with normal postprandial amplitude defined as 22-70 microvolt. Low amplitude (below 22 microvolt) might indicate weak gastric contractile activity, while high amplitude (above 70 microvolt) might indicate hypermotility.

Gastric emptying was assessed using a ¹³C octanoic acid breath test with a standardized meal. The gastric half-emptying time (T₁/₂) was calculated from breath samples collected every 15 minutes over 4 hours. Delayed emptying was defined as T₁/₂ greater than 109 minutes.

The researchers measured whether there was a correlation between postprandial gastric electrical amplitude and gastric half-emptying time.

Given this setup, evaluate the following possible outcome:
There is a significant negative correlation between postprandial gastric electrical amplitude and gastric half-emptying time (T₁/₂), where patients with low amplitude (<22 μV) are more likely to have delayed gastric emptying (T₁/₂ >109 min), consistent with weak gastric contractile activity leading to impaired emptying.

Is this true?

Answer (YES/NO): NO